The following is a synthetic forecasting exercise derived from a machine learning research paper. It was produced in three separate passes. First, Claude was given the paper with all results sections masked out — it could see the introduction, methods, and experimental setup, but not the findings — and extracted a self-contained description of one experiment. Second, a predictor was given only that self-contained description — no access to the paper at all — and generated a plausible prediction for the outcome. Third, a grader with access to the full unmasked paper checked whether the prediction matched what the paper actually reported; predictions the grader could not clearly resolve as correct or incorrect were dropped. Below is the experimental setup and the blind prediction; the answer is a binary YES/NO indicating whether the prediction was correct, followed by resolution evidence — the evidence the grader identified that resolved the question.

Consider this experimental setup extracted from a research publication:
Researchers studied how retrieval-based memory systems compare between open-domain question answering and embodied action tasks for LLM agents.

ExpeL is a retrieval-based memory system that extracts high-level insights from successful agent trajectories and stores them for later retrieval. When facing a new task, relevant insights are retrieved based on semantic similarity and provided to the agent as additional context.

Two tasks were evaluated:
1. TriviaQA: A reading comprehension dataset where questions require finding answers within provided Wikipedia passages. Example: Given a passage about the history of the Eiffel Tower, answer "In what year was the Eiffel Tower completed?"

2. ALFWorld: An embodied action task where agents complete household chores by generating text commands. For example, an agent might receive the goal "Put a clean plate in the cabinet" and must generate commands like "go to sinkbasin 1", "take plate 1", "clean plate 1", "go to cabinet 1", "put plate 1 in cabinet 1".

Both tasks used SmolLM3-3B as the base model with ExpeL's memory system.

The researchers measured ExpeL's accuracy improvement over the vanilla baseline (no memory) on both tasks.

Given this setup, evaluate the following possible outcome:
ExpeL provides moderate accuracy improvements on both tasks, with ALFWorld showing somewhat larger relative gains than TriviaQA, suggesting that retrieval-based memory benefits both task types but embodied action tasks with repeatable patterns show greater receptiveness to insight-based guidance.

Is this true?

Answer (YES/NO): NO